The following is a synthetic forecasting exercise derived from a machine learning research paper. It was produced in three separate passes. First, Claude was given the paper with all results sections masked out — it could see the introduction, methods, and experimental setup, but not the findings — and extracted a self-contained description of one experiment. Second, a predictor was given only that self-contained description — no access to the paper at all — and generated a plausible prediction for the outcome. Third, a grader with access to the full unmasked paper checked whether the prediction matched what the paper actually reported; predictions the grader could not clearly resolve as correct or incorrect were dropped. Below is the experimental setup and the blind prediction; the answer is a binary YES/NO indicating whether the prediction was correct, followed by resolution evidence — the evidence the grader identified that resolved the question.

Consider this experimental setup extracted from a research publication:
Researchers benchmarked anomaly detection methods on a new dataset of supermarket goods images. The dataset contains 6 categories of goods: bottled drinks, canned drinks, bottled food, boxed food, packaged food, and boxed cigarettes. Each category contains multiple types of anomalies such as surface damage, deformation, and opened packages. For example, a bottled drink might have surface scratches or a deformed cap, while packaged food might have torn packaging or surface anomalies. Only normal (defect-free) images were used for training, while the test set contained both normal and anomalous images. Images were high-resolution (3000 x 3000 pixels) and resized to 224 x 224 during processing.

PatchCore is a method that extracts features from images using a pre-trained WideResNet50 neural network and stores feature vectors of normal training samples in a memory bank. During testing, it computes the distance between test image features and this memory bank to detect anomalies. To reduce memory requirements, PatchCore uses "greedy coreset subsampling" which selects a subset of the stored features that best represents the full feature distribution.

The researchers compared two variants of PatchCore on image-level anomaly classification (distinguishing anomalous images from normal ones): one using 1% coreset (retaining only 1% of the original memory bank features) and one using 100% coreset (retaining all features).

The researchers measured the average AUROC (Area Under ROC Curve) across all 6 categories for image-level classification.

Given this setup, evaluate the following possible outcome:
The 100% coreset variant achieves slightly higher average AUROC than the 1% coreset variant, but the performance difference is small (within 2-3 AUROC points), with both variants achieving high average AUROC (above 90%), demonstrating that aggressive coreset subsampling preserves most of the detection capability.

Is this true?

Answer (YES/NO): NO